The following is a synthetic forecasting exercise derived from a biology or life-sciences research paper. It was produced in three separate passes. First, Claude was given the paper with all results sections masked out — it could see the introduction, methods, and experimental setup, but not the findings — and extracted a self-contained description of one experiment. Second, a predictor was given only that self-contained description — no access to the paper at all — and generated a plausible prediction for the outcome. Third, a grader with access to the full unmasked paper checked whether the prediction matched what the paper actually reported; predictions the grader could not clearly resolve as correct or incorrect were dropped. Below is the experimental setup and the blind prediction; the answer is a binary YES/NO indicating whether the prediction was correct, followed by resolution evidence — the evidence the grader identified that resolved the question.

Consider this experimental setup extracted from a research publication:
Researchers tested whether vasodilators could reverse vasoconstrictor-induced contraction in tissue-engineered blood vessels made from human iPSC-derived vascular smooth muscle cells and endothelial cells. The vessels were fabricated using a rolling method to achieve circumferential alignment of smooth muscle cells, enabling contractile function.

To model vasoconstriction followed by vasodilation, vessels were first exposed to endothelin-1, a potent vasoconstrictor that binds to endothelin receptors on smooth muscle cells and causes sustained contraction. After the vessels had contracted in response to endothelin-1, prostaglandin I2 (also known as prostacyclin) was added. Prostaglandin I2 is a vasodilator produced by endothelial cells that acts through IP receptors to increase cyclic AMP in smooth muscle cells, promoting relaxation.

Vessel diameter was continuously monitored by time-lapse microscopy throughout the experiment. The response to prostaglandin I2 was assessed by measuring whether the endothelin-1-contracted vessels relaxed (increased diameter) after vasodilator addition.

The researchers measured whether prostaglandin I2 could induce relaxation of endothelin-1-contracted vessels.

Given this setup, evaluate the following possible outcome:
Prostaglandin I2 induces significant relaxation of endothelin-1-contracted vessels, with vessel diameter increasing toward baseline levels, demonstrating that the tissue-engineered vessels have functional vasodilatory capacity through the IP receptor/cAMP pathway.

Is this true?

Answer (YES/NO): YES